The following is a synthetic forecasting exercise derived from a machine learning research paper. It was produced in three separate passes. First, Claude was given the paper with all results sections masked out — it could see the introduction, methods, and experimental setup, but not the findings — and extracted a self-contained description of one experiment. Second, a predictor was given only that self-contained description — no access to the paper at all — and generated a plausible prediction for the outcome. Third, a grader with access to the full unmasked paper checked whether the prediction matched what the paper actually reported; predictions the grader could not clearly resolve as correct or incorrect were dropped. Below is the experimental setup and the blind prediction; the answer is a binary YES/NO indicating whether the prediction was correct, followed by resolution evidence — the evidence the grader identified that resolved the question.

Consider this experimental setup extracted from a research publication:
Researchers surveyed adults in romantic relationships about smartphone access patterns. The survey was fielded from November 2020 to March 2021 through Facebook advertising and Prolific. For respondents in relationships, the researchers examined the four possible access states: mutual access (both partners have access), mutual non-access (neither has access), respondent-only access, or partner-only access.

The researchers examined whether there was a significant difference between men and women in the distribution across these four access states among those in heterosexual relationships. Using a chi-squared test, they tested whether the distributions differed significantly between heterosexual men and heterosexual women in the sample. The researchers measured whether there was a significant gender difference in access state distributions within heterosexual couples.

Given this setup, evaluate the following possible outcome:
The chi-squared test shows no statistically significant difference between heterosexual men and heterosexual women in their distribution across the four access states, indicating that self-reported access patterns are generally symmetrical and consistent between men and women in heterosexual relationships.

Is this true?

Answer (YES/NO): YES